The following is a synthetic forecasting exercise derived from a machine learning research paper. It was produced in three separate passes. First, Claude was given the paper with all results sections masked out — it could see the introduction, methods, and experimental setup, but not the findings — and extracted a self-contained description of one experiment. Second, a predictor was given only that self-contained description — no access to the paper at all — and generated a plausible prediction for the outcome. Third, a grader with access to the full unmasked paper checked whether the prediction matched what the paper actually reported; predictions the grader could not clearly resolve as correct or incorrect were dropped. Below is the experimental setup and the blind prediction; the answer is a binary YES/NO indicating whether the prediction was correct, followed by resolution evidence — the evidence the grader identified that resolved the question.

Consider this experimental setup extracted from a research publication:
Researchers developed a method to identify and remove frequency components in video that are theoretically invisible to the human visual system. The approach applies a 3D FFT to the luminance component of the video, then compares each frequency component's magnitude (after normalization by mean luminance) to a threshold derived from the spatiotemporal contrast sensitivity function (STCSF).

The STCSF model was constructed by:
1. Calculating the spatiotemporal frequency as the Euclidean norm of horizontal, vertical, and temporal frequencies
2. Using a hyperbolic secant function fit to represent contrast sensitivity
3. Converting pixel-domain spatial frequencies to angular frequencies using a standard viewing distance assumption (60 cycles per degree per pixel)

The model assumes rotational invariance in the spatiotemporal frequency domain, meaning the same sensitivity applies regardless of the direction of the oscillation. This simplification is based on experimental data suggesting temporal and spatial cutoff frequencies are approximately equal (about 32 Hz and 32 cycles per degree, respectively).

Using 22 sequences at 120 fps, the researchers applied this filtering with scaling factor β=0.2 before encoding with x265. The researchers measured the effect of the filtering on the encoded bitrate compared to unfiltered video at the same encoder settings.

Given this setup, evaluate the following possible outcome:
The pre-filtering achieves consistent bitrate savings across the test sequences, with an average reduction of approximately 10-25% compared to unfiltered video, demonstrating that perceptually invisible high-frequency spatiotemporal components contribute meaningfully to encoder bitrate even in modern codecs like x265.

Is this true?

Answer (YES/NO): NO